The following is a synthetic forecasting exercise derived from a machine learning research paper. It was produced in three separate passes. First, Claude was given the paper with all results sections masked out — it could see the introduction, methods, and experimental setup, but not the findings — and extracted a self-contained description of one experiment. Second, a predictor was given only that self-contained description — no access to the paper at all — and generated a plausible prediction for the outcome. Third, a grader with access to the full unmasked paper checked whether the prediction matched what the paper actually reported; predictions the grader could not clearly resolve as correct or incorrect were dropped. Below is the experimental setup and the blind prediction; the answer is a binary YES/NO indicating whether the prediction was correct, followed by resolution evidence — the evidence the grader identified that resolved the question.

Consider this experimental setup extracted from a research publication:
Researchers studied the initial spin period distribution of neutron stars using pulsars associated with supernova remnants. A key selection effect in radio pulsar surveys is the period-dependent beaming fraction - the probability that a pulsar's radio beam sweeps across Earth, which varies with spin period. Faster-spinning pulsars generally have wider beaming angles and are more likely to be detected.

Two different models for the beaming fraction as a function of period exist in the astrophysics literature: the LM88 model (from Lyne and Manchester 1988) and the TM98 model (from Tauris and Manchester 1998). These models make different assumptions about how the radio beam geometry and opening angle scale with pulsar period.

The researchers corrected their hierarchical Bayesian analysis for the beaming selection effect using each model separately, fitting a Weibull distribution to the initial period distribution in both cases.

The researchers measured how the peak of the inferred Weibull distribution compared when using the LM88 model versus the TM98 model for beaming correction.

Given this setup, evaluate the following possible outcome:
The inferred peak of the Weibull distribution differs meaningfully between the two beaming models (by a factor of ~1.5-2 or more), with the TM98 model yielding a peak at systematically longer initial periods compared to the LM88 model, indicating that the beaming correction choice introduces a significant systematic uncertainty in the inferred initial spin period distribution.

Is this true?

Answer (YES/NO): NO